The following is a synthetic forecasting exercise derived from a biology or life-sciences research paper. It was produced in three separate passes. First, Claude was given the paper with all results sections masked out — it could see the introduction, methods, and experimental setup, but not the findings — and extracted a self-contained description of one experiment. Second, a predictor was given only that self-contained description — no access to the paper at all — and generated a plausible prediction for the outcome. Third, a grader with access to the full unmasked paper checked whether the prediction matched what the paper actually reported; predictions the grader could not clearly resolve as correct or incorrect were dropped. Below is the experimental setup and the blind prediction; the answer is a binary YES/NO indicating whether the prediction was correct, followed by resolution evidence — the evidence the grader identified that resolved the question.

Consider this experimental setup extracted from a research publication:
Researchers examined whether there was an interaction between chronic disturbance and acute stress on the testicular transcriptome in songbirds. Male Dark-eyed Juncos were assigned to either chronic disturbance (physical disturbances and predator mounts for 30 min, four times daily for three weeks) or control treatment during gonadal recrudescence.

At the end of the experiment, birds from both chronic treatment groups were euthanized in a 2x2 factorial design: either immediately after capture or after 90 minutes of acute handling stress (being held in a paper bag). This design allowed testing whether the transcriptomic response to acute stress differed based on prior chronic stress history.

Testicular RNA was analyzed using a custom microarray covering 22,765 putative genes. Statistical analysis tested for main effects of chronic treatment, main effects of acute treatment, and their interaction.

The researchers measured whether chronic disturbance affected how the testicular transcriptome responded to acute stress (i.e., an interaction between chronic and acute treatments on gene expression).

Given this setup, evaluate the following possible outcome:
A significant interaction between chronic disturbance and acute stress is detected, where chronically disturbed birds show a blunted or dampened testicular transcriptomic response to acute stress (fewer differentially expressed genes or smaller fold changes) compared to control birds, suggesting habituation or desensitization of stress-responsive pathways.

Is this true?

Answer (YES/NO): NO